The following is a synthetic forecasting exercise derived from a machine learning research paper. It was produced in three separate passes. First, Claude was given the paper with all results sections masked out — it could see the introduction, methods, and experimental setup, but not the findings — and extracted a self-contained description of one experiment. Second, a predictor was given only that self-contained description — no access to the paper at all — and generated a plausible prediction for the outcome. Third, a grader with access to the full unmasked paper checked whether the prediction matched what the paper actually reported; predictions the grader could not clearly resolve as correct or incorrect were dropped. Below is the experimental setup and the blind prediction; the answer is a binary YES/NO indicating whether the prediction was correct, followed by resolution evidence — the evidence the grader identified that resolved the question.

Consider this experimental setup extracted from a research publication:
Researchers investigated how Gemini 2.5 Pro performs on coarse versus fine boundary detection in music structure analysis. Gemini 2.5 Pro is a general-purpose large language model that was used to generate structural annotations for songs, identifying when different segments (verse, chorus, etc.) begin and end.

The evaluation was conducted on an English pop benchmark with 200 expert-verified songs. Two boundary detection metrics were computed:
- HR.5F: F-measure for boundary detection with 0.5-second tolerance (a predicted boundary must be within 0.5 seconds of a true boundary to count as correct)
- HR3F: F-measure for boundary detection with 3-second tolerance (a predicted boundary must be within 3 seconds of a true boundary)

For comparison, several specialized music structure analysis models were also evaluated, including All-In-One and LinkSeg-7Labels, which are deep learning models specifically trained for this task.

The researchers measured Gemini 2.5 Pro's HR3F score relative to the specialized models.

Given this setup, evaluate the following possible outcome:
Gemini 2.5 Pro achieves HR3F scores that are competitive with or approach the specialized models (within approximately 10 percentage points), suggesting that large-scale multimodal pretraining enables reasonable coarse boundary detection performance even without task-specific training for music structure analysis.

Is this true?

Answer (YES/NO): YES